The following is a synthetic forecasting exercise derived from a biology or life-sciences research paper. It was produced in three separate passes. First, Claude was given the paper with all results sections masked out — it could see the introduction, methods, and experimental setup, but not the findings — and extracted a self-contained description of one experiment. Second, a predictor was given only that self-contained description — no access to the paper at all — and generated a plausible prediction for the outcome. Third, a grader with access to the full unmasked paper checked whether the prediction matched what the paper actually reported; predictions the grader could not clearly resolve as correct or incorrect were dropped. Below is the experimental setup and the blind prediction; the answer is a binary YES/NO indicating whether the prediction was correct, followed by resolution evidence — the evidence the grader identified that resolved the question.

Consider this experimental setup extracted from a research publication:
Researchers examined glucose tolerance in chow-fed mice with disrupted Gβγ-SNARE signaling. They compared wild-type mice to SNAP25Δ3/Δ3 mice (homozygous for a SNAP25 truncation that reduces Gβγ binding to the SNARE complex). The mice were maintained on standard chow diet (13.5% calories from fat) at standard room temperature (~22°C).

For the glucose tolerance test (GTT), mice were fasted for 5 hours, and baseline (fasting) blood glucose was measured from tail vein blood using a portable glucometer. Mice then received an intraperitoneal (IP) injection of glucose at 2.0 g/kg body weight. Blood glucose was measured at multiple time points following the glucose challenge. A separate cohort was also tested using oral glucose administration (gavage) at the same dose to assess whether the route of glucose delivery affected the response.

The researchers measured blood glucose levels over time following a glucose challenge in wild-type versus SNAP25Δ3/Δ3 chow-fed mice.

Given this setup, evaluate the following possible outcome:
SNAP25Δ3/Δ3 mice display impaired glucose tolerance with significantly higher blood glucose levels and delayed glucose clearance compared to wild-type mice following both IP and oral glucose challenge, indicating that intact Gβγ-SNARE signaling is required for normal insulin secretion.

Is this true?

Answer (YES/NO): NO